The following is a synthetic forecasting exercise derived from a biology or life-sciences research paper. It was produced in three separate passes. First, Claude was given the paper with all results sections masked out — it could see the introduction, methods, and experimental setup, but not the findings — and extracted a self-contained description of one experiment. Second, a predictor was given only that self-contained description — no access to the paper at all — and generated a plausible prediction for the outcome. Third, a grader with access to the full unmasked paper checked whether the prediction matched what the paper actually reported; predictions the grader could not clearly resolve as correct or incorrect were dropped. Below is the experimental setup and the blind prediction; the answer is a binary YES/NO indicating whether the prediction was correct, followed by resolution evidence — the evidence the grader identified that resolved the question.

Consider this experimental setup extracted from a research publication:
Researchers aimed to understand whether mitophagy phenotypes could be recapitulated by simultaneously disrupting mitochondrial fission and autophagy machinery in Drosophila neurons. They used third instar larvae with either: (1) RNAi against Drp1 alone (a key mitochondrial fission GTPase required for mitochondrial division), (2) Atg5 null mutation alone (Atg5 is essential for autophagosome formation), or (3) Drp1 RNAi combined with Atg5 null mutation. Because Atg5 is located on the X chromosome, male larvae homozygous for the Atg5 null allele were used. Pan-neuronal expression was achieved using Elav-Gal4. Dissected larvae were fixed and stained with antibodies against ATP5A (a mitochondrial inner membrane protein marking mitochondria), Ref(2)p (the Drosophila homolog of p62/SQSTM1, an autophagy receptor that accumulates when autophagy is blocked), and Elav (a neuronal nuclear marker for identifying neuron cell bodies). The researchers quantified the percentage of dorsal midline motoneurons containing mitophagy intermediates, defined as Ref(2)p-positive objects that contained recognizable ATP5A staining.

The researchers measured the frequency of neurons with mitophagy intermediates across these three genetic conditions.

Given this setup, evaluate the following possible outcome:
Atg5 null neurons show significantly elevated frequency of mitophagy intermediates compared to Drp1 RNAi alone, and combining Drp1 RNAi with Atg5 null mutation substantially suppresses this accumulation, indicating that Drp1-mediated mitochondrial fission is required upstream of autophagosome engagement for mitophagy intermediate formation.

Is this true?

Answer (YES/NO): NO